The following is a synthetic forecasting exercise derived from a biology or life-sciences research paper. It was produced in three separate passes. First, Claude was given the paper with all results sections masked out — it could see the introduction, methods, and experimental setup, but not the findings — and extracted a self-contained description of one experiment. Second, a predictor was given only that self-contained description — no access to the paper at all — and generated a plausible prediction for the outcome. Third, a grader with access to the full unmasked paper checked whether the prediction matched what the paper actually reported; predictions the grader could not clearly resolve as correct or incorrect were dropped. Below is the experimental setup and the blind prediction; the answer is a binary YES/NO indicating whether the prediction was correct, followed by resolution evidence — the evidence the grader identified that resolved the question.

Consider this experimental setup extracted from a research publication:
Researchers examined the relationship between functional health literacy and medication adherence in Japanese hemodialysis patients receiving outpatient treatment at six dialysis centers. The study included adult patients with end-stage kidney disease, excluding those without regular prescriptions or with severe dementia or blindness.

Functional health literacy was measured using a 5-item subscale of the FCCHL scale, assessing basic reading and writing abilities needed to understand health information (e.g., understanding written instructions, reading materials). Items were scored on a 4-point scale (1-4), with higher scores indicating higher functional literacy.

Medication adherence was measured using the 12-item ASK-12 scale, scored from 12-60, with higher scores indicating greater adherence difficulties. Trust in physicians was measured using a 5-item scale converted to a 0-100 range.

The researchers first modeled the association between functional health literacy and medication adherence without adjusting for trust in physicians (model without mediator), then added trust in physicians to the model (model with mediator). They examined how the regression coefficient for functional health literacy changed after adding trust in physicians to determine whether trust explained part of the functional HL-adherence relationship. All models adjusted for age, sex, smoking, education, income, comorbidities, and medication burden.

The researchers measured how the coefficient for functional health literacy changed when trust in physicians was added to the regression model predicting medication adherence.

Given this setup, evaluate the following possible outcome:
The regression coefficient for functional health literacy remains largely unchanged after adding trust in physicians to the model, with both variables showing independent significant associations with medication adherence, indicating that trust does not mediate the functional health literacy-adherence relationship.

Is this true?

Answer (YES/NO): NO